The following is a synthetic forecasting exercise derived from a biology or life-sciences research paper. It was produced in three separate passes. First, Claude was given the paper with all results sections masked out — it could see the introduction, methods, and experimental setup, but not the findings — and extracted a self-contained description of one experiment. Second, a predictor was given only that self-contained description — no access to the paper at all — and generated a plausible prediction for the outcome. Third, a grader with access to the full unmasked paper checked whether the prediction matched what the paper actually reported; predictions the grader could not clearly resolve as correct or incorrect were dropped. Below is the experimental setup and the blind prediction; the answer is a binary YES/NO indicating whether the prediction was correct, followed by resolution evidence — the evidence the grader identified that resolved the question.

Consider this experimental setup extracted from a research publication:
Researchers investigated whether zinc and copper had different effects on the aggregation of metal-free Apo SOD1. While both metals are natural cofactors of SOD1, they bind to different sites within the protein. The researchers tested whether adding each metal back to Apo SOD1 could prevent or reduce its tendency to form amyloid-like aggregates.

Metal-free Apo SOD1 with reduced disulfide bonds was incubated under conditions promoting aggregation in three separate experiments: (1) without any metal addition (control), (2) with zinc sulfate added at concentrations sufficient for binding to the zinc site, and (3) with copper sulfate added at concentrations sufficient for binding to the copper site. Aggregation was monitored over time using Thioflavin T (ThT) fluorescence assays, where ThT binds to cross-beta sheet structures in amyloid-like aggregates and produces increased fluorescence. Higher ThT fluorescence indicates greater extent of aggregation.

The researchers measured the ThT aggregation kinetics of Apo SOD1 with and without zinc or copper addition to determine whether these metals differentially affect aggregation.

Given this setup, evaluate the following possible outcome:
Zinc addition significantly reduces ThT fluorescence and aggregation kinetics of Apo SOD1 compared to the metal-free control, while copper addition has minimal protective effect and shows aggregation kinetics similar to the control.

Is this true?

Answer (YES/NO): YES